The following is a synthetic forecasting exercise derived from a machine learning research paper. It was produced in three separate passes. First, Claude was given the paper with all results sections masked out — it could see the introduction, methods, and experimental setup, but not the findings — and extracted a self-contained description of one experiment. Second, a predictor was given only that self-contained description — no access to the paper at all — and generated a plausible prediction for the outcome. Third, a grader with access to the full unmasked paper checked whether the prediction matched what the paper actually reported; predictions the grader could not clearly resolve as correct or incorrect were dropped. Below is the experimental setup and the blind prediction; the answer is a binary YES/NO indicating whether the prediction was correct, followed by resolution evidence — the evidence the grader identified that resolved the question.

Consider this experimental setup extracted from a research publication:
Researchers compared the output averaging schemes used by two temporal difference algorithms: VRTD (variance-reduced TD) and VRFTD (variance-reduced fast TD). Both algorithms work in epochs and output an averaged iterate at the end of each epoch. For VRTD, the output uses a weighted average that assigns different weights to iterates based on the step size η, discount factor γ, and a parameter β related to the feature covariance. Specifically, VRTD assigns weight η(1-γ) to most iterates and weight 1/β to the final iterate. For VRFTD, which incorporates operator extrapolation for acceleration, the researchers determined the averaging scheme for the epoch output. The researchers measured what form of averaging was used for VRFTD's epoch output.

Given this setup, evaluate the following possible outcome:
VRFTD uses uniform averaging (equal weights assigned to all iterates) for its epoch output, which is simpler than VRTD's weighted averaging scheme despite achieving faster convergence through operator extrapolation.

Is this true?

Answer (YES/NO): YES